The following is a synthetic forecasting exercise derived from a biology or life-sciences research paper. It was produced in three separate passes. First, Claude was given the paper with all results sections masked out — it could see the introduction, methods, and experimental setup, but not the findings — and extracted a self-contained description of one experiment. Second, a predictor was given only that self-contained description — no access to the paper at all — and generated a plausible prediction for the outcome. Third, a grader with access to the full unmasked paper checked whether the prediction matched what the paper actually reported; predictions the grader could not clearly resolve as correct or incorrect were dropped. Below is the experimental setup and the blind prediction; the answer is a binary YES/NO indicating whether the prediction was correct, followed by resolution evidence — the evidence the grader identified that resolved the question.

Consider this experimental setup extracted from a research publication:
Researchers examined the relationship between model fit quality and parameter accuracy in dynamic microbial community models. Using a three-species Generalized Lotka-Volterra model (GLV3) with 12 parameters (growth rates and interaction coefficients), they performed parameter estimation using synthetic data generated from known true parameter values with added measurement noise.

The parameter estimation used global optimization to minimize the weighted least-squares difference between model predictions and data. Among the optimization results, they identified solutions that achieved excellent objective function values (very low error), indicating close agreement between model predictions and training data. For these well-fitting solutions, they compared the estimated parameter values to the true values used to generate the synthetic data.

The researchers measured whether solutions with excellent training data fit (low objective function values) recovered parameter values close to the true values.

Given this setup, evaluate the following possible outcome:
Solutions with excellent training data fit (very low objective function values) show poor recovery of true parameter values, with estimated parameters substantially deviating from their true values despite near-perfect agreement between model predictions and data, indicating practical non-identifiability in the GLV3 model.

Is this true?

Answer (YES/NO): YES